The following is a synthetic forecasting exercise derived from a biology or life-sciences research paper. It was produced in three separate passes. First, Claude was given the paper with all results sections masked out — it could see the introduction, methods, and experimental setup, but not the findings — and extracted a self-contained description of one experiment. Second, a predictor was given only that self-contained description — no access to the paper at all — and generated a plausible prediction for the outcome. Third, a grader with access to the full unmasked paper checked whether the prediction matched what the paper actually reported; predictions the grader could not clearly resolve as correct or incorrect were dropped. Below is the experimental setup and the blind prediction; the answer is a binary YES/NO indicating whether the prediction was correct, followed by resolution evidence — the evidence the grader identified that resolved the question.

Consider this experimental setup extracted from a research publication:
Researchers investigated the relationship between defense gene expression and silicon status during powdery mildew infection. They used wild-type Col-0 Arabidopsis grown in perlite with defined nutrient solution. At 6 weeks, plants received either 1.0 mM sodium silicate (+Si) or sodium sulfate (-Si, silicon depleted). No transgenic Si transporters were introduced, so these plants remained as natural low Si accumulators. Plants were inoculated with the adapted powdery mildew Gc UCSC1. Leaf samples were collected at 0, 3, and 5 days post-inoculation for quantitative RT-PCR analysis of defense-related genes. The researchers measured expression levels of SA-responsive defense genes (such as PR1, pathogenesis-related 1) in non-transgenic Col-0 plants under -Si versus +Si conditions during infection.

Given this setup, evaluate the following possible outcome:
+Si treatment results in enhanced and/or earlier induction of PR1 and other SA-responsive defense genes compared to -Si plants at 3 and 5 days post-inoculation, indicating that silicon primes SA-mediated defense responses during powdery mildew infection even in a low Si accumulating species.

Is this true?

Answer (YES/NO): NO